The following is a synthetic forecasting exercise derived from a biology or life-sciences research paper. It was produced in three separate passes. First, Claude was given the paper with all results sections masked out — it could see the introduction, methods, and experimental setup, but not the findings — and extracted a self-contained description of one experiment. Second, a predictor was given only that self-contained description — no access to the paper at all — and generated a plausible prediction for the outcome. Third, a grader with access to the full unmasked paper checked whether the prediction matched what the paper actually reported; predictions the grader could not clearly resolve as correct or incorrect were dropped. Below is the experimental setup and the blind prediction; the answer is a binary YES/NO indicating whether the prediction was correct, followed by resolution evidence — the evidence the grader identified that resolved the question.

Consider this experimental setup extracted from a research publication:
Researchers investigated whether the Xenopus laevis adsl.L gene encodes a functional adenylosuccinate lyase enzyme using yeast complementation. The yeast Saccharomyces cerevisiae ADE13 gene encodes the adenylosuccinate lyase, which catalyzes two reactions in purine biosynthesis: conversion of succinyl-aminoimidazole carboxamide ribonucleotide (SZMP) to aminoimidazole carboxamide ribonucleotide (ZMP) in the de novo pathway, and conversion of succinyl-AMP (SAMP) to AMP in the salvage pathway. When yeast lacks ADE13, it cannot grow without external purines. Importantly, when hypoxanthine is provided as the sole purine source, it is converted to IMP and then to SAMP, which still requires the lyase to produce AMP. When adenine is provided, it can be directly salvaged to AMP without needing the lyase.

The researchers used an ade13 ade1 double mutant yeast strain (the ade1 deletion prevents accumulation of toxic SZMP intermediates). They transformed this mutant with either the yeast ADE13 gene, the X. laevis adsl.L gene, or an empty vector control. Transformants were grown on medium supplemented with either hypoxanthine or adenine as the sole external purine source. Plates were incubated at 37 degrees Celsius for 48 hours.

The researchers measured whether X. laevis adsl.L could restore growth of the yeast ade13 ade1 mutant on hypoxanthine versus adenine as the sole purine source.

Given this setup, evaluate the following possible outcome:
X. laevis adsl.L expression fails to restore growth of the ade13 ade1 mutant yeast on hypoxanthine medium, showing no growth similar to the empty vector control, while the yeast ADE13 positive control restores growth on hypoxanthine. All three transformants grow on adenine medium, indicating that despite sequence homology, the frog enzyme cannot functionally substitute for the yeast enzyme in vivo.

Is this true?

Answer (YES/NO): NO